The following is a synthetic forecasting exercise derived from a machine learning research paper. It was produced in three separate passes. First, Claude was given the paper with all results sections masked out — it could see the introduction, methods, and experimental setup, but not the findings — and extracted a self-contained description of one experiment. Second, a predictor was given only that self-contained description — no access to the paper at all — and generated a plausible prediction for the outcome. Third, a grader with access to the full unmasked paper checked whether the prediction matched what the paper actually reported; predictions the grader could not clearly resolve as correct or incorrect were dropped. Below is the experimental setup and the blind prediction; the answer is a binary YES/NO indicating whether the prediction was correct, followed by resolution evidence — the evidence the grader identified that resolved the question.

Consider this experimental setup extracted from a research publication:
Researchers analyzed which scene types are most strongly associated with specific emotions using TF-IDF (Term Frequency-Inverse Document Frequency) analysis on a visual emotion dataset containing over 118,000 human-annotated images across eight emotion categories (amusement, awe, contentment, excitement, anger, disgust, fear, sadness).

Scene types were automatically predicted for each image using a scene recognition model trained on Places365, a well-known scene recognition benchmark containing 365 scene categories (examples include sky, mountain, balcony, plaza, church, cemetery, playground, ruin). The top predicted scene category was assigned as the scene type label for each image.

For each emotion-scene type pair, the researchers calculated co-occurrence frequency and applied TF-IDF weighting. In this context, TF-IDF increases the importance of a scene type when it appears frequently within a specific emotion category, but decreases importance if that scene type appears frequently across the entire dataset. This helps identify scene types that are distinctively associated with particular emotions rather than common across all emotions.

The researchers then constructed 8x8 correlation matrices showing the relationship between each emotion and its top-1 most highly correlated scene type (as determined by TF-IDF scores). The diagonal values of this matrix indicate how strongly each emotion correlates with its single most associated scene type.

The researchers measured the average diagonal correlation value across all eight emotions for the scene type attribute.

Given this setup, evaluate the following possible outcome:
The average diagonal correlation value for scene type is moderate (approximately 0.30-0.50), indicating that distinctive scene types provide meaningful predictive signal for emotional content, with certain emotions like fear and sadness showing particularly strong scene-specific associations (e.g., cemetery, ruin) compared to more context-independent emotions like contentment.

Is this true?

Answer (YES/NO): NO